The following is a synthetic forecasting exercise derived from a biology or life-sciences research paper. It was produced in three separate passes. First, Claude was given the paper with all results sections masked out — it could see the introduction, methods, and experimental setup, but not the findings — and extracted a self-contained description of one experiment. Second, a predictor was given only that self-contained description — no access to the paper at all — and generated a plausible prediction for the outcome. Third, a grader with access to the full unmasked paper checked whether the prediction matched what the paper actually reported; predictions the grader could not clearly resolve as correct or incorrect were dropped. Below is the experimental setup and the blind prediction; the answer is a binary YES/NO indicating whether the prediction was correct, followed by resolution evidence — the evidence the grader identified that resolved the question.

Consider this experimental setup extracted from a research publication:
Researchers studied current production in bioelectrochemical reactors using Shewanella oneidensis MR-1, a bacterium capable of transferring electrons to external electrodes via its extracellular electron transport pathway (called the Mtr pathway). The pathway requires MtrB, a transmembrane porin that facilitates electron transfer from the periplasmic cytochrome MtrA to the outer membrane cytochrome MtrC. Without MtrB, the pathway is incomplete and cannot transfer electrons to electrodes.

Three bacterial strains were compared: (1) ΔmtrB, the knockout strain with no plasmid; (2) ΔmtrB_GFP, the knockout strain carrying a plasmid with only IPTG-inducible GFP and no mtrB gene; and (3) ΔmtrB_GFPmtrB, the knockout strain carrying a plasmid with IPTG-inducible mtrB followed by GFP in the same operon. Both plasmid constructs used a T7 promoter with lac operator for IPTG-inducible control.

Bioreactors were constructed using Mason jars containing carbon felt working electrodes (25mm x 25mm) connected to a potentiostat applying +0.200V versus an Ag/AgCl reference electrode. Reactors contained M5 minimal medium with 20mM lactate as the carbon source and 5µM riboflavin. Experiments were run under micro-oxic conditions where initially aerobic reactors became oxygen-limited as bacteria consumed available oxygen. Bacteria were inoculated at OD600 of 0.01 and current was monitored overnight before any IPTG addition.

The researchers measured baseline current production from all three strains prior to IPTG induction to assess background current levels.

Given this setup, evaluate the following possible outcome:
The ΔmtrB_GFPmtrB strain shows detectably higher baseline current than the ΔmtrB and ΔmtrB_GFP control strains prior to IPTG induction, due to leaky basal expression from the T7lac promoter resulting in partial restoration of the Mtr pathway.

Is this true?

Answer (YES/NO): YES